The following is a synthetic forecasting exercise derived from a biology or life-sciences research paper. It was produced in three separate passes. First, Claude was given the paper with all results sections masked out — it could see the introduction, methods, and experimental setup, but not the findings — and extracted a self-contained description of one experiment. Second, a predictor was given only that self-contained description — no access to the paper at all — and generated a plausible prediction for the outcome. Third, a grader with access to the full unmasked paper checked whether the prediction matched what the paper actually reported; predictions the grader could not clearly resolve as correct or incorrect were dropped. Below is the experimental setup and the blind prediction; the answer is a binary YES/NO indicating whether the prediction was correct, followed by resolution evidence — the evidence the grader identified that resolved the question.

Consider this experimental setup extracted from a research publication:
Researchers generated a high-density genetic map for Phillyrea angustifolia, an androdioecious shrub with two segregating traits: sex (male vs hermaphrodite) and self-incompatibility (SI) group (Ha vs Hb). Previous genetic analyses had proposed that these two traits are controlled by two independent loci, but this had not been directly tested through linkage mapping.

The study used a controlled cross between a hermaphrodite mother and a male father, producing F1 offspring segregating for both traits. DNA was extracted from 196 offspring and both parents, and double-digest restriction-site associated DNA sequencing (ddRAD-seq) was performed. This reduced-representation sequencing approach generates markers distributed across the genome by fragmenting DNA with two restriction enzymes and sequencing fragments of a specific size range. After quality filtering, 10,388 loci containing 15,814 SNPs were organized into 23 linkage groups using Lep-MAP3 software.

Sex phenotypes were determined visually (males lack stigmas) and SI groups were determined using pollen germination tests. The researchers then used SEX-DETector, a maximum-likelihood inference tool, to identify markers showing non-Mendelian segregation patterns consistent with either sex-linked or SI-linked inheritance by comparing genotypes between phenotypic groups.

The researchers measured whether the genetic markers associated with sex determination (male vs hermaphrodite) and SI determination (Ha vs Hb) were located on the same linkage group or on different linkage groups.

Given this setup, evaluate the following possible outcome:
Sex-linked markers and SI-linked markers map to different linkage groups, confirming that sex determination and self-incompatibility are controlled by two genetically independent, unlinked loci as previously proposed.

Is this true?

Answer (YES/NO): YES